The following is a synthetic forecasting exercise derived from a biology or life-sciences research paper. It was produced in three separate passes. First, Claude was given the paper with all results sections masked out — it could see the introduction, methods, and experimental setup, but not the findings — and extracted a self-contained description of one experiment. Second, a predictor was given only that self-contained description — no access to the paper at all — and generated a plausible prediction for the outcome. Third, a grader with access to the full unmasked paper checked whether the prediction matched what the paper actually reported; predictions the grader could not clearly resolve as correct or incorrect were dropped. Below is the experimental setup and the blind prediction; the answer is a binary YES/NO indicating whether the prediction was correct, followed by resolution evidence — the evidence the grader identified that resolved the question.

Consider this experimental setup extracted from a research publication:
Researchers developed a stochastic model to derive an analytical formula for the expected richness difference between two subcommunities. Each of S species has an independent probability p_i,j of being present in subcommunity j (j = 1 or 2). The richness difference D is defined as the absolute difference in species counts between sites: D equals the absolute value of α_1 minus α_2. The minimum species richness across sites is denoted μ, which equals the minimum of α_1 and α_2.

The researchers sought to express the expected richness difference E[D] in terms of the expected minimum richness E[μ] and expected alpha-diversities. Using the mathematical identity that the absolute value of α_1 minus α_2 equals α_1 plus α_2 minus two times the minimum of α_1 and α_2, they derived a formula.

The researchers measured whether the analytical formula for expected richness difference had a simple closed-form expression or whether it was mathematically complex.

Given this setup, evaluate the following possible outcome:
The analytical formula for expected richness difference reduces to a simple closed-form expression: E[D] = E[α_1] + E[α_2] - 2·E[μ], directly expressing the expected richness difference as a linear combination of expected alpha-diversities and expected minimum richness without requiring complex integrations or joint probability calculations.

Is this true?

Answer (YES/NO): NO